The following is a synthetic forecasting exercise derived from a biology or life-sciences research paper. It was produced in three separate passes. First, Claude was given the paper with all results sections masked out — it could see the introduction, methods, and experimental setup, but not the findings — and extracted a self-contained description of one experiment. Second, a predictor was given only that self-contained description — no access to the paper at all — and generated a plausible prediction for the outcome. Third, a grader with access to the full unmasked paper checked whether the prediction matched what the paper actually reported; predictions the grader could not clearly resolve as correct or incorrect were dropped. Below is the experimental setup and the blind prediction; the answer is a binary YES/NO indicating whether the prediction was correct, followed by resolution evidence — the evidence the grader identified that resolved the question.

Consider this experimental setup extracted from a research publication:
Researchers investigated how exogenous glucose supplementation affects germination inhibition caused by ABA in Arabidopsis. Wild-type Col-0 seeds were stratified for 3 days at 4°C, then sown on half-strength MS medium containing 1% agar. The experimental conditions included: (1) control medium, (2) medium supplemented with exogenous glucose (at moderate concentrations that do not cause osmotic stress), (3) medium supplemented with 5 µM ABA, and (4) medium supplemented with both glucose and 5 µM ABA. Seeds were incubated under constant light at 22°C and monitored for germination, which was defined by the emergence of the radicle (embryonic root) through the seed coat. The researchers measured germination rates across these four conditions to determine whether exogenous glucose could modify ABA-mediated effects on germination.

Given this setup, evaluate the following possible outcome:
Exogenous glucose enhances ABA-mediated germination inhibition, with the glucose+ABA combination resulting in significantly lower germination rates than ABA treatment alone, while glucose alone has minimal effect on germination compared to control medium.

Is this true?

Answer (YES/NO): NO